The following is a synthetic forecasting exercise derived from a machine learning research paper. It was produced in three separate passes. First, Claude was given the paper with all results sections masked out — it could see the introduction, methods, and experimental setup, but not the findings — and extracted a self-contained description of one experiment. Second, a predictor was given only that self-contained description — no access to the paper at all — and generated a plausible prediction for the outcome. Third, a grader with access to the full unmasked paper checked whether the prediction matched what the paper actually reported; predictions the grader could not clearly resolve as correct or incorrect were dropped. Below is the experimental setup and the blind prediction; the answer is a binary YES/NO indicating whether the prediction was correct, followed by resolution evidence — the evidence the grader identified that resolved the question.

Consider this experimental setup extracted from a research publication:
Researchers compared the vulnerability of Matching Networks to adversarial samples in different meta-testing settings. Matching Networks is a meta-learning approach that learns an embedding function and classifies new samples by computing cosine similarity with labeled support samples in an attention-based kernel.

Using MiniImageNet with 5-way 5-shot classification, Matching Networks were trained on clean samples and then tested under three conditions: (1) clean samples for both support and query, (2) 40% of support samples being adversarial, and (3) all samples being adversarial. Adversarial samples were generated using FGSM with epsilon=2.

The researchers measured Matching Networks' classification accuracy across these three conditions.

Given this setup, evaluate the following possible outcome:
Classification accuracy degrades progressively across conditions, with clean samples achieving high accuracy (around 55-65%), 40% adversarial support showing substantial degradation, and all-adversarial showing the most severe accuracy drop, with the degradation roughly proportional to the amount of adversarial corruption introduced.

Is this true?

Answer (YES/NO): NO